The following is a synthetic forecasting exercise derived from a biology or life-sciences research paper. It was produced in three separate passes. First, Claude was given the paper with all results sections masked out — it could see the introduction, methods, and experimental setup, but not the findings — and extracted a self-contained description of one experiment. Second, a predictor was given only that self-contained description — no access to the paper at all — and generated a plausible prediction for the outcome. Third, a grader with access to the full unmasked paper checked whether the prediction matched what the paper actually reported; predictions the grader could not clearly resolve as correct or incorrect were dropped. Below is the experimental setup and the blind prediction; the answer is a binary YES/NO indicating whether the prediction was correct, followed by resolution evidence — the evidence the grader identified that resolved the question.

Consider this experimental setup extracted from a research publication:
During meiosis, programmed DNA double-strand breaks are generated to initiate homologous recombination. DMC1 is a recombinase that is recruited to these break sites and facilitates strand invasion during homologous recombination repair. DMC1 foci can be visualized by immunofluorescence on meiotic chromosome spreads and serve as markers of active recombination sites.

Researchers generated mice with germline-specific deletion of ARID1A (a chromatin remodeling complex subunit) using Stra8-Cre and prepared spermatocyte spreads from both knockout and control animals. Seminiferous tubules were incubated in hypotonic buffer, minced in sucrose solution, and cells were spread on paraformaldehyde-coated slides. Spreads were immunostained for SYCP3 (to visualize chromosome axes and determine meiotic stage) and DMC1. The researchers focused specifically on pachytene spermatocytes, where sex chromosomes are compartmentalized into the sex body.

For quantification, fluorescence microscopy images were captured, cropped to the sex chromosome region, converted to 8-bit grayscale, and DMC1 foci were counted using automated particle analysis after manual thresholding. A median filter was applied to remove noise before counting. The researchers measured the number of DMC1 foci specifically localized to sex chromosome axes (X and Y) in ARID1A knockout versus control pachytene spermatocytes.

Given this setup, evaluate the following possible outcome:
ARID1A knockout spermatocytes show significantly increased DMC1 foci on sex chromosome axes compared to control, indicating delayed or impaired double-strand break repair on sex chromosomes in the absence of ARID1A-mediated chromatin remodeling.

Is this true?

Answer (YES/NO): NO